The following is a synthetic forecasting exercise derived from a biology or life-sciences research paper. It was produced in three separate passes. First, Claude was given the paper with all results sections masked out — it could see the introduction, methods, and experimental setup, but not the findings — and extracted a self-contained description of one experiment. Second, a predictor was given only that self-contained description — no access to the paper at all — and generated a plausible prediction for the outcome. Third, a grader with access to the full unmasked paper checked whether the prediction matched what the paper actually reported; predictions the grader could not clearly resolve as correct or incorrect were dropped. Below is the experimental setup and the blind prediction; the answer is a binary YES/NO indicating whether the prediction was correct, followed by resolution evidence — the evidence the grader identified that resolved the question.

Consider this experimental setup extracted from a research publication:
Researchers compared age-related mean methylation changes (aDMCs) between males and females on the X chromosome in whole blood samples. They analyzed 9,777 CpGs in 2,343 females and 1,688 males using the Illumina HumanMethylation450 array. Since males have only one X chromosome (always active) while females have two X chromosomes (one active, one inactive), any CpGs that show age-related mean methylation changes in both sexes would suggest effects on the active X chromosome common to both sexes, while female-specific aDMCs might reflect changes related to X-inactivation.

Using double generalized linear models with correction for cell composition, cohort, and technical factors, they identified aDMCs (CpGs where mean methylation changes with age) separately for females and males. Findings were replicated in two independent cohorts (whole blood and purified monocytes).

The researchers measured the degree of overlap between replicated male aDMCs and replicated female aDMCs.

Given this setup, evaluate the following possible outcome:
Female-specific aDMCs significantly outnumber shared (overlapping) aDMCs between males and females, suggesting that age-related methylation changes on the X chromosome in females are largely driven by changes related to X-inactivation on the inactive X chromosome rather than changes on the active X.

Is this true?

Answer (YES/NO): NO